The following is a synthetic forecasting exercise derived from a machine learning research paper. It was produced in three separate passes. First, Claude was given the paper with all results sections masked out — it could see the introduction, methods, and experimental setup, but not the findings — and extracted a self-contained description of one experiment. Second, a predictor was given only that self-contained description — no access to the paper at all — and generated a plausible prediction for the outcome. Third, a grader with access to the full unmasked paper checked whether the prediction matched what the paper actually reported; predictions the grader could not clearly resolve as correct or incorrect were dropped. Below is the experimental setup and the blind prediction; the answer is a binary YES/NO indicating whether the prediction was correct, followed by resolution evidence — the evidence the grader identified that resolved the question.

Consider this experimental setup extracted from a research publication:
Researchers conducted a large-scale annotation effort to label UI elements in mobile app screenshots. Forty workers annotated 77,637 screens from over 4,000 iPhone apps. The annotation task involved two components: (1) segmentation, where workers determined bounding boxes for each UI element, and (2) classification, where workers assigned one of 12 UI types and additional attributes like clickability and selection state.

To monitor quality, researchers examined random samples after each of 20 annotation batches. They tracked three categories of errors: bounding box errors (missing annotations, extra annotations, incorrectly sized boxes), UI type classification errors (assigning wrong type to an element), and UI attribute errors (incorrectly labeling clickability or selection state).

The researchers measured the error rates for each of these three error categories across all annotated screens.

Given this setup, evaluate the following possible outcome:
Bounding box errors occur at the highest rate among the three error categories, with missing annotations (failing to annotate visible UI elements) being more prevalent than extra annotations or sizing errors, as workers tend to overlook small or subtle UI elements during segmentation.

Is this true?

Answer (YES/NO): YES